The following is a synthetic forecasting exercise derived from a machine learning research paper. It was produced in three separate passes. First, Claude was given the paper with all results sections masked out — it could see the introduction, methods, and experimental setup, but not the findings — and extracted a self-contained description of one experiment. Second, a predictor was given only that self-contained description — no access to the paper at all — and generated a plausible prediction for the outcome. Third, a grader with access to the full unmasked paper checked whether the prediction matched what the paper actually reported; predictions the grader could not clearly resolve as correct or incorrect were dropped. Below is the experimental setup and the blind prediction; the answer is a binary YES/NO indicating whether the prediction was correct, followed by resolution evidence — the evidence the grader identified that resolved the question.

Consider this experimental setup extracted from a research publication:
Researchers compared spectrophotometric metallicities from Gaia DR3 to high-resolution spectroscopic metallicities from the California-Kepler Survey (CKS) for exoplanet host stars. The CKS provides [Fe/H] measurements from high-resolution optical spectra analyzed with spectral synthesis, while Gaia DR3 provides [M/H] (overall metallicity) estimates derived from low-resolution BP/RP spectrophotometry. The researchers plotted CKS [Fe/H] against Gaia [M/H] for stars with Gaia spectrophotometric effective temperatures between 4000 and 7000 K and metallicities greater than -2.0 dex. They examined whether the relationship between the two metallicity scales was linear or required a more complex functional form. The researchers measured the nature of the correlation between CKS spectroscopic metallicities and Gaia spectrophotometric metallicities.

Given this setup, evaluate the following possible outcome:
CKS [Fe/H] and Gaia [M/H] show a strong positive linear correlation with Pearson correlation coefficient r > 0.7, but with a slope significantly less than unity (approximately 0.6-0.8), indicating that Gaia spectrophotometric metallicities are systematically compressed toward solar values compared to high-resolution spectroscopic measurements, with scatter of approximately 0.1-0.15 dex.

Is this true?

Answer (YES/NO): NO